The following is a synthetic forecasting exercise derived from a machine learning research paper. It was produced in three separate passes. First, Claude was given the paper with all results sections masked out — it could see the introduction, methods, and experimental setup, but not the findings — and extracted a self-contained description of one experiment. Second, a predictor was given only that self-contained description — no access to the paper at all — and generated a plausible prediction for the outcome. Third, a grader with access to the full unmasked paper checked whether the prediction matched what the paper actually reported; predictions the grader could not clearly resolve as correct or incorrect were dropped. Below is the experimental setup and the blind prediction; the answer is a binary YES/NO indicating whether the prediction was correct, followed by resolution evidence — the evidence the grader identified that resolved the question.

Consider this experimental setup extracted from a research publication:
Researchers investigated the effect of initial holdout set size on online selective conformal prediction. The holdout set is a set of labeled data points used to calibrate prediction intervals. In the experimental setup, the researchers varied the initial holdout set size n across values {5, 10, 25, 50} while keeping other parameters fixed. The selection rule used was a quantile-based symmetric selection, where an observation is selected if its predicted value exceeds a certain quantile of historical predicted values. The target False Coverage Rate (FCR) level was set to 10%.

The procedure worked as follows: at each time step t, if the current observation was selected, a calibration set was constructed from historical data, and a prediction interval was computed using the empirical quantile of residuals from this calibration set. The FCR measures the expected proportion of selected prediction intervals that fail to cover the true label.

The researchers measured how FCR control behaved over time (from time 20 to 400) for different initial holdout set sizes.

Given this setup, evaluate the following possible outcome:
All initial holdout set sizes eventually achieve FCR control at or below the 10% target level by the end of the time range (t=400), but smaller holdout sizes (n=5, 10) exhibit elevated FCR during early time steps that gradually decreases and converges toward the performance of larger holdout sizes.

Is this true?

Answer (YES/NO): YES